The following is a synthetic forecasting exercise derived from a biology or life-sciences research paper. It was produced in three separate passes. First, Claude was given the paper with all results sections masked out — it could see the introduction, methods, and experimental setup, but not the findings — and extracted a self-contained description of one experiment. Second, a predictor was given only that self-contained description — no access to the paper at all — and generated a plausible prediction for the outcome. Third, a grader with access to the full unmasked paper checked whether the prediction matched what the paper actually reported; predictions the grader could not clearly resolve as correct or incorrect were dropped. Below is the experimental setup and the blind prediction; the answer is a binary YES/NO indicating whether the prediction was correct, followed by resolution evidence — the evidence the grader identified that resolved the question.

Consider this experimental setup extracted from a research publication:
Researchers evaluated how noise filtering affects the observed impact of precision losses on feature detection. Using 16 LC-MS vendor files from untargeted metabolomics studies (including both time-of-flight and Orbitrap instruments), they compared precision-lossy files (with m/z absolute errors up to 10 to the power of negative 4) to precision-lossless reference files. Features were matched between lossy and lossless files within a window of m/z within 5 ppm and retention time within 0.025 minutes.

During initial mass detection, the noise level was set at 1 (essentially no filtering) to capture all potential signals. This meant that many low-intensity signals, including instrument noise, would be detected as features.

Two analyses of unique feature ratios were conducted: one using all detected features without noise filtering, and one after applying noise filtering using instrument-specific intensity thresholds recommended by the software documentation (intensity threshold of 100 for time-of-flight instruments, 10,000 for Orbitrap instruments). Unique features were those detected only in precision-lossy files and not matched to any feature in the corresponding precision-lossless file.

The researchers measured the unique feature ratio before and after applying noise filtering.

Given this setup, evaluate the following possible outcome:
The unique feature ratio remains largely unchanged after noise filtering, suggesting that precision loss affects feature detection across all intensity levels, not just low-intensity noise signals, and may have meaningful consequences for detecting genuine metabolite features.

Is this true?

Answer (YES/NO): NO